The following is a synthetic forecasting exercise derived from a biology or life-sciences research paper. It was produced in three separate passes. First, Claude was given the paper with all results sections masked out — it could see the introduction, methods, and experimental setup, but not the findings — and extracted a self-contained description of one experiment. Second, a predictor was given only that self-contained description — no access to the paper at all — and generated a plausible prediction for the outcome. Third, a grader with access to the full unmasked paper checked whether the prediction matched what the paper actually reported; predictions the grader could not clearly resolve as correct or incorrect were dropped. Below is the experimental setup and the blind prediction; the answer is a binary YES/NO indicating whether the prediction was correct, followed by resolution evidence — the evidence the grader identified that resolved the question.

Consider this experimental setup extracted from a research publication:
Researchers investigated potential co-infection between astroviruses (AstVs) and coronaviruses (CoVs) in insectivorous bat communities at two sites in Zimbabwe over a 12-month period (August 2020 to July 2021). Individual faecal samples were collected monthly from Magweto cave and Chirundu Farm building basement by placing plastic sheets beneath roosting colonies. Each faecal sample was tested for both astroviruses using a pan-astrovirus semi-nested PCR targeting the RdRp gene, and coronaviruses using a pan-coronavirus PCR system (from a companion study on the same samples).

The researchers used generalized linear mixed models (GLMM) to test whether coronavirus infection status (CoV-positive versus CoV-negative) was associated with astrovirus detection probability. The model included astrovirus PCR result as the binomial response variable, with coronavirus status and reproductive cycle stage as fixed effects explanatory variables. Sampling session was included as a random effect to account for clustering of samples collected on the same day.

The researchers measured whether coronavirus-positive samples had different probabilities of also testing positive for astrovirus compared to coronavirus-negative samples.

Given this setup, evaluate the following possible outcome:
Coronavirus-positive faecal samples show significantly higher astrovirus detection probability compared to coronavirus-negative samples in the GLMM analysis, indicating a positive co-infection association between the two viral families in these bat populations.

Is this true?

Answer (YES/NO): NO